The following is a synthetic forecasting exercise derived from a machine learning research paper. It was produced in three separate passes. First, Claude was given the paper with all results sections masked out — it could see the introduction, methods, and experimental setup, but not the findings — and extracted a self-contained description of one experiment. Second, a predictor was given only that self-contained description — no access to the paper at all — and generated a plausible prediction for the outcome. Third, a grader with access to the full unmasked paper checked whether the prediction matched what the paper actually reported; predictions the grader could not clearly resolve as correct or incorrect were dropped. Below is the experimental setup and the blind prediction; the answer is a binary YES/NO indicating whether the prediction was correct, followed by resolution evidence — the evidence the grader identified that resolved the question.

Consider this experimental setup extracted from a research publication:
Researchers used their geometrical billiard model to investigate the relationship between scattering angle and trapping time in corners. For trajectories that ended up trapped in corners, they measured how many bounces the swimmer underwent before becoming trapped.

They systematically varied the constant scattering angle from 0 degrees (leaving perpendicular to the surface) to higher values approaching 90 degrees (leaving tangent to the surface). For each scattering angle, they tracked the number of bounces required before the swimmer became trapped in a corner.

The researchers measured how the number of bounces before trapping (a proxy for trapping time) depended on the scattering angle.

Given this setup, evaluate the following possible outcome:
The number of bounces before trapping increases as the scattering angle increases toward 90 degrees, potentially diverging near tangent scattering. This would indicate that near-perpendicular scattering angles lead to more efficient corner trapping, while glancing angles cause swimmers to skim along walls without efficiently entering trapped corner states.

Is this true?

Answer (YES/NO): YES